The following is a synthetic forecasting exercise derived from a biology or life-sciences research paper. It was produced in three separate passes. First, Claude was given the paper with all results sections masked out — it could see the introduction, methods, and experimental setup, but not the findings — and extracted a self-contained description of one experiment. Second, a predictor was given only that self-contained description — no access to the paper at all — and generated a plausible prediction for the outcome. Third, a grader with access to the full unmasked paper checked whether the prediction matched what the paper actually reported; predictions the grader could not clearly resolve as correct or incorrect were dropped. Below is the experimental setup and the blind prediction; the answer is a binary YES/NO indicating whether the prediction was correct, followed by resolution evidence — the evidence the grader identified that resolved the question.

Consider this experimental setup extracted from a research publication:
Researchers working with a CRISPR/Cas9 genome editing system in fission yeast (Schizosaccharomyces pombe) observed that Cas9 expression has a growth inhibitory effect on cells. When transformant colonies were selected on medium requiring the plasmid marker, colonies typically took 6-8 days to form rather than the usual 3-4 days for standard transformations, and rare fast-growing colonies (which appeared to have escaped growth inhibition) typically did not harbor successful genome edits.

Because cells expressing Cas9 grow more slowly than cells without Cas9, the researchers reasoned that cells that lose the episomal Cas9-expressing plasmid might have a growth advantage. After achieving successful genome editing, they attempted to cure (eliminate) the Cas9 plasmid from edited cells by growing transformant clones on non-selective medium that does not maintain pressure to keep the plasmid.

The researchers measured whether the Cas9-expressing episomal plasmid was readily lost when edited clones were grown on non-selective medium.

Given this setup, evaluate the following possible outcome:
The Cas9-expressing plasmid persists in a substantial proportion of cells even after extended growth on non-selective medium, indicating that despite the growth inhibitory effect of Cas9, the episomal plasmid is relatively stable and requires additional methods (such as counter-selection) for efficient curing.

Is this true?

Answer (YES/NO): NO